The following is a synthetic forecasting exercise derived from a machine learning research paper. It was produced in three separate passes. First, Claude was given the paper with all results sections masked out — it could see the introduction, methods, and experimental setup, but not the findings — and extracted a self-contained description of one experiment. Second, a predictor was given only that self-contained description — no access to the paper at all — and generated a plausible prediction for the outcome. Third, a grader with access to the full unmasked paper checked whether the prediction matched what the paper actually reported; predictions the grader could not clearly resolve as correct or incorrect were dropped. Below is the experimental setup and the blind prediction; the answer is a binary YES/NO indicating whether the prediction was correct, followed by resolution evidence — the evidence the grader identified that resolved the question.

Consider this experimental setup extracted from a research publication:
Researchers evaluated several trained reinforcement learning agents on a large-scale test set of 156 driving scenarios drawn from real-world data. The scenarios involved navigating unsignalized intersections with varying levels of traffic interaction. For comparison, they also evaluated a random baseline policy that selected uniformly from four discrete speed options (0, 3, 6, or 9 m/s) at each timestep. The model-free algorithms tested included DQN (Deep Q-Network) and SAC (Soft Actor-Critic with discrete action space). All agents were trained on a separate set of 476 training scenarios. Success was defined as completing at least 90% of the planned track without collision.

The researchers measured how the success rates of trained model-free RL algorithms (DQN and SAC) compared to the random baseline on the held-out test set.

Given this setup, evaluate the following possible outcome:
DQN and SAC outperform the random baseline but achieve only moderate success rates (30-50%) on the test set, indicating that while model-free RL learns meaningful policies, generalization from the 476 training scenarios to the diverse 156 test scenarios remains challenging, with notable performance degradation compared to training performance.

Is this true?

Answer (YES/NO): YES